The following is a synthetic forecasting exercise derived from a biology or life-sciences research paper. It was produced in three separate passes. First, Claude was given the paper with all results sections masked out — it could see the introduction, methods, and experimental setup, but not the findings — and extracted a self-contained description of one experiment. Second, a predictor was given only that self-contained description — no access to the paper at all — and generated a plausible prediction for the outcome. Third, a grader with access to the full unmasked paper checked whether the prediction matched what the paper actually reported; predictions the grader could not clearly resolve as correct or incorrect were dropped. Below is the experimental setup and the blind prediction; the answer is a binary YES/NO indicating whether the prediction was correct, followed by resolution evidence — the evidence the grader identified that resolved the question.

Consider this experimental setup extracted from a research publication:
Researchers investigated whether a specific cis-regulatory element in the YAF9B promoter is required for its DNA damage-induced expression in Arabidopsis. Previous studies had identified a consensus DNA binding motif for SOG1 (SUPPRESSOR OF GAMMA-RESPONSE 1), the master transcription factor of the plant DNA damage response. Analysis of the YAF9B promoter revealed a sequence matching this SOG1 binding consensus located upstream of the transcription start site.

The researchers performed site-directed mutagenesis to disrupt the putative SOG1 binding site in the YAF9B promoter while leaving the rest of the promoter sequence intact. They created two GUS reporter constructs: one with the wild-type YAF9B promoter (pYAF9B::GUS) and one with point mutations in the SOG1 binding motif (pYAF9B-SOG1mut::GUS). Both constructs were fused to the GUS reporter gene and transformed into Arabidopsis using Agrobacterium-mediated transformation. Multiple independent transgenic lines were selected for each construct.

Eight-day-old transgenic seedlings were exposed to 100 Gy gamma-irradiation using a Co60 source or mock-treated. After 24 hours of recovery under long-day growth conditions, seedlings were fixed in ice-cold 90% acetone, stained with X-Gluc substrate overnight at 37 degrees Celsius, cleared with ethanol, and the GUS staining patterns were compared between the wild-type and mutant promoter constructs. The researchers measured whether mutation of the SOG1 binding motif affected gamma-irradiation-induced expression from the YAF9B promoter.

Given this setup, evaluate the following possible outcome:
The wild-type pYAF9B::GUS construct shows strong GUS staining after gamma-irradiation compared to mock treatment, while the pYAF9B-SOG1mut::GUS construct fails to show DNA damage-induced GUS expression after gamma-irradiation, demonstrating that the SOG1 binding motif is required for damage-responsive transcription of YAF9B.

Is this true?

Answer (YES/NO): YES